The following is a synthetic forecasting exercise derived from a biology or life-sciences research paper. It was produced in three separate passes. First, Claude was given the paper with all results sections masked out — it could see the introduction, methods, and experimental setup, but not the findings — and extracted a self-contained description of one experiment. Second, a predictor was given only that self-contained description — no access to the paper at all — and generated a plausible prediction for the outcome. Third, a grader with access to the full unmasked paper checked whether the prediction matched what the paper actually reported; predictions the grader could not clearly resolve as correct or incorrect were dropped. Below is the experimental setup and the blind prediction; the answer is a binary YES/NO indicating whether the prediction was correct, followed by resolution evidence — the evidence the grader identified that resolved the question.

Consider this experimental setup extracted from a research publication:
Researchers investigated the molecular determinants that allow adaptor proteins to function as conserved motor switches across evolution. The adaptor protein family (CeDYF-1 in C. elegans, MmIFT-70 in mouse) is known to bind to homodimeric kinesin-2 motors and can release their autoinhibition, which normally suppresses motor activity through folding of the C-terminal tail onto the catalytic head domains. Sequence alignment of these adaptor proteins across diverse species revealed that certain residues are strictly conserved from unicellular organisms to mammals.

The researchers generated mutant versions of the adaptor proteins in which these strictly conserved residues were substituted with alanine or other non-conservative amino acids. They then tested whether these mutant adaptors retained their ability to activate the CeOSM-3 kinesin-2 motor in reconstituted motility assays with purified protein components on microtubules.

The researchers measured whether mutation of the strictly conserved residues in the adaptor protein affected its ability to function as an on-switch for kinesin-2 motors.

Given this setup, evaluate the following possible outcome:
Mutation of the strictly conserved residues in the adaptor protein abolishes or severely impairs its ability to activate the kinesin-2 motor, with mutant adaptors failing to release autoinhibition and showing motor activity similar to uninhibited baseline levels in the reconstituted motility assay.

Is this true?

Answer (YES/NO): NO